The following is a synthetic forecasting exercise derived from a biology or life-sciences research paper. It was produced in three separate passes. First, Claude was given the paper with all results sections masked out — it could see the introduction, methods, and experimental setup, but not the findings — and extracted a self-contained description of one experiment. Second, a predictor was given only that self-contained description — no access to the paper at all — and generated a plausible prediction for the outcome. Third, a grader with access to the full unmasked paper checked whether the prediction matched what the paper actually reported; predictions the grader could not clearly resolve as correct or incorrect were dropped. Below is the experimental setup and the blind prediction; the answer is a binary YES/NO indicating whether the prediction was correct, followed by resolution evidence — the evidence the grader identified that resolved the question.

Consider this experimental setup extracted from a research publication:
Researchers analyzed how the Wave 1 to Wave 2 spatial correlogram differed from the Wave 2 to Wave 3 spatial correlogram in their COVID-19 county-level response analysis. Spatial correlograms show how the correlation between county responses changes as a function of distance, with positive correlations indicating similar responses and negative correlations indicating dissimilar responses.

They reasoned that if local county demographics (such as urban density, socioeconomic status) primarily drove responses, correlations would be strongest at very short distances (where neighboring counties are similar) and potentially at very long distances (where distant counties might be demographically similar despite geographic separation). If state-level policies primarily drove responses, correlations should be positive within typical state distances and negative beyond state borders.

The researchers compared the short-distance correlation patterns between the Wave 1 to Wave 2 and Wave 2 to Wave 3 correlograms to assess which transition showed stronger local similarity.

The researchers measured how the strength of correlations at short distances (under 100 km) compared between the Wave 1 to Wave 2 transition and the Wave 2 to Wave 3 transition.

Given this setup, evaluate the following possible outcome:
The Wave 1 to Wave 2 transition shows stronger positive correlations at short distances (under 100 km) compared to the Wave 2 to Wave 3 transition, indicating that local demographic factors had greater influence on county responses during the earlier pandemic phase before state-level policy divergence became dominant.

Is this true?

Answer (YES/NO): YES